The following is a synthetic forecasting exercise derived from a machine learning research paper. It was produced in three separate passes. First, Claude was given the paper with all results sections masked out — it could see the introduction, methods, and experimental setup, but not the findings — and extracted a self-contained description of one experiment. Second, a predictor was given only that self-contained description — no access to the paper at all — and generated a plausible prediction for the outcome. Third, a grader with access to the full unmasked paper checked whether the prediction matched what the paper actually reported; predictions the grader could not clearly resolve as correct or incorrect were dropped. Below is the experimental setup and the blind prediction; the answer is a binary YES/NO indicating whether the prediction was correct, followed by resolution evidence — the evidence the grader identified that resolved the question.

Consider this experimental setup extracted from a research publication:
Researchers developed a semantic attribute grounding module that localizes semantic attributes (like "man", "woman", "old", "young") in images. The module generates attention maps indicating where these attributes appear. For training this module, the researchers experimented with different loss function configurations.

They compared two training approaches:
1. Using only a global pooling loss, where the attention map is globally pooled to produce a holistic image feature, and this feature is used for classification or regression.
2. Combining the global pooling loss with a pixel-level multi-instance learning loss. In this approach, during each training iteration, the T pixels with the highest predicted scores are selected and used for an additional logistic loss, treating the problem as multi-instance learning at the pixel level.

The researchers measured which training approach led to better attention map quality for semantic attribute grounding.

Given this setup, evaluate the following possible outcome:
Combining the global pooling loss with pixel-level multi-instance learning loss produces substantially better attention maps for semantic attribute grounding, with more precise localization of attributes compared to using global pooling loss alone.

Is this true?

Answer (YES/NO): NO